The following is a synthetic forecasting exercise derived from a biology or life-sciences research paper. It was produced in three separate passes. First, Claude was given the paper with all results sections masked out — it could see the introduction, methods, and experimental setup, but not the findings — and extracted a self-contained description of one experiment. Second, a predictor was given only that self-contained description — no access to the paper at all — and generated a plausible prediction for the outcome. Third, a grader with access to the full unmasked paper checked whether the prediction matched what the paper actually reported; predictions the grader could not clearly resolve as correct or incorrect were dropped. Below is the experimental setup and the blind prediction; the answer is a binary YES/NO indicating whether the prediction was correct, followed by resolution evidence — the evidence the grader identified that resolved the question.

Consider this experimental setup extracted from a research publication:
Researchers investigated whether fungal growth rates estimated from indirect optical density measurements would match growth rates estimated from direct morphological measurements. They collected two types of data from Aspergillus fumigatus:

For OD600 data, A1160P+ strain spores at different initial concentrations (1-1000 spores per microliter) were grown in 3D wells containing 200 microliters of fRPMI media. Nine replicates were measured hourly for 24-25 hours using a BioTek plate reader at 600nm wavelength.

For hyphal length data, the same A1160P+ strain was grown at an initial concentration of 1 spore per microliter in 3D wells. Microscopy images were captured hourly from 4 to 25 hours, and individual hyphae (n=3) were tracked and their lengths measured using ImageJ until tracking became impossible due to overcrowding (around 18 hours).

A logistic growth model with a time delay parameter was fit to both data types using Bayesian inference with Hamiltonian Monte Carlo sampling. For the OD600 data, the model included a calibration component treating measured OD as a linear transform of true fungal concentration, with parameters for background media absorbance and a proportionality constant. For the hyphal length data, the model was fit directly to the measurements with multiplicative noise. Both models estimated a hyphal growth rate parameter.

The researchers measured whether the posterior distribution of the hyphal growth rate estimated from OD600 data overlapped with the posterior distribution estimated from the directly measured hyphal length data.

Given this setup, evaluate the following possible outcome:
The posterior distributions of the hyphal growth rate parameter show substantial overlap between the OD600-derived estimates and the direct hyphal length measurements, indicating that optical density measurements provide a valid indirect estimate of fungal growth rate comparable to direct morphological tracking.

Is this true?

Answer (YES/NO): YES